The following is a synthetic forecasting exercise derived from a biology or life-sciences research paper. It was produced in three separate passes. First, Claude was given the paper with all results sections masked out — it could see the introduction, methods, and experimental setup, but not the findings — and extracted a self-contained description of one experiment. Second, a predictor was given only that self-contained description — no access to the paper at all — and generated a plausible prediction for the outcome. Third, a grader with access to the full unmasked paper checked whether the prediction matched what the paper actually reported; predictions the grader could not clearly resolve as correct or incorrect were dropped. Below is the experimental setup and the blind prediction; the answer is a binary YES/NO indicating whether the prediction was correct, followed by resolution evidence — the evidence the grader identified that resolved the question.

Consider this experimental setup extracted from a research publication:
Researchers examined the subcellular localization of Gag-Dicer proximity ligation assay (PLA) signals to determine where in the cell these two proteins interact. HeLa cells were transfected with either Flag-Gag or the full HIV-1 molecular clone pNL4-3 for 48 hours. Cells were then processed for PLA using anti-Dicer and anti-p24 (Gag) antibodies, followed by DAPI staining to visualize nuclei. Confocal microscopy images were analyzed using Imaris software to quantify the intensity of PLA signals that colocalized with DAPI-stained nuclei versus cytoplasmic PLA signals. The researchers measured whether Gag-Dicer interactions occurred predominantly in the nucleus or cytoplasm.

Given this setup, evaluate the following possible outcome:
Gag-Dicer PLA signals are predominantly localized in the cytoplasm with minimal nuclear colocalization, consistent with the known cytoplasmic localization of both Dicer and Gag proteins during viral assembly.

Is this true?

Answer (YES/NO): YES